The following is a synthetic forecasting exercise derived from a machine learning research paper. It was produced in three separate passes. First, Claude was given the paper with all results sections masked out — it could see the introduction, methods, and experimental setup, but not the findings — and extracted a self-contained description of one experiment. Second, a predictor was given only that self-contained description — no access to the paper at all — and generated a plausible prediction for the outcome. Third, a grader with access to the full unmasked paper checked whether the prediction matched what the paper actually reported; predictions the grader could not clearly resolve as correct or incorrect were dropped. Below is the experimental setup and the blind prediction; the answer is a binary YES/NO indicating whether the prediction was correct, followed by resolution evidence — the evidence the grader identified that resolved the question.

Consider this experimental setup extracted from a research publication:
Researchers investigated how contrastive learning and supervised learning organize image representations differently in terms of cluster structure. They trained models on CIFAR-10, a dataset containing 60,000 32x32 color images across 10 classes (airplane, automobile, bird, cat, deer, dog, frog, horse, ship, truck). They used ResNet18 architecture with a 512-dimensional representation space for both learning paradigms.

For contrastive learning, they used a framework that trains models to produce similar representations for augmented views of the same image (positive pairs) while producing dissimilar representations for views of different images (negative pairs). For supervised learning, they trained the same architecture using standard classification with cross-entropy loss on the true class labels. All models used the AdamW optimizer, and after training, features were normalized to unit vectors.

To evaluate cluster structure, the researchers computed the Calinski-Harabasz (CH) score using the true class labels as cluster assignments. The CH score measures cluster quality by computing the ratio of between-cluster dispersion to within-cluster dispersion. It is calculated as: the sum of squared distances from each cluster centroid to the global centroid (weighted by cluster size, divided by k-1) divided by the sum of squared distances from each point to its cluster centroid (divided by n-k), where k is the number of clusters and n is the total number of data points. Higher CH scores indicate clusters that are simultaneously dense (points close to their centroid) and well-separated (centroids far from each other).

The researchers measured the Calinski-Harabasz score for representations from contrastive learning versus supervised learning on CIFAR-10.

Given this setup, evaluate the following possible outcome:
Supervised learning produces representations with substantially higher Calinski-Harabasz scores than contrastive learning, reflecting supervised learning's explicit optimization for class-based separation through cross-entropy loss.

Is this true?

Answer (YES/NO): YES